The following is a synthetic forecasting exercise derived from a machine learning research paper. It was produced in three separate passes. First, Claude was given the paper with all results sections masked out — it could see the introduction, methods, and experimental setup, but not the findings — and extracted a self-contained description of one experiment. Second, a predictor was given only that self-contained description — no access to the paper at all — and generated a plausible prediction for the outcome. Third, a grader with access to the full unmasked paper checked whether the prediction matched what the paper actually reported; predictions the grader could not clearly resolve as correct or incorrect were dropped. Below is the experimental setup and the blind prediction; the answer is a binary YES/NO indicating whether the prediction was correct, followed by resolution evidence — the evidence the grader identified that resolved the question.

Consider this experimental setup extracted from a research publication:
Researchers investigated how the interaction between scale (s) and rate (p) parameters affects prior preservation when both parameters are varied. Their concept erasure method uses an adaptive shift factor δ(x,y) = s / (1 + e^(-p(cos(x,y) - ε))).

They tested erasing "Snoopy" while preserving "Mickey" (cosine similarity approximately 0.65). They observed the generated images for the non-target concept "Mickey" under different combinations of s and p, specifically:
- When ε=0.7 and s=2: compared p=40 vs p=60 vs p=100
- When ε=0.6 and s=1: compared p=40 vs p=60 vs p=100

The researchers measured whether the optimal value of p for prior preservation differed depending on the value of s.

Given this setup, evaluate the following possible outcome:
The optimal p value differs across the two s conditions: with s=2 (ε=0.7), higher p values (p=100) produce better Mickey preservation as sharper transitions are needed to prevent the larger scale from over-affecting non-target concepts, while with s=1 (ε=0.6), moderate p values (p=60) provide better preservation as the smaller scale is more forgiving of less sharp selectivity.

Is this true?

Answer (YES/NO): NO